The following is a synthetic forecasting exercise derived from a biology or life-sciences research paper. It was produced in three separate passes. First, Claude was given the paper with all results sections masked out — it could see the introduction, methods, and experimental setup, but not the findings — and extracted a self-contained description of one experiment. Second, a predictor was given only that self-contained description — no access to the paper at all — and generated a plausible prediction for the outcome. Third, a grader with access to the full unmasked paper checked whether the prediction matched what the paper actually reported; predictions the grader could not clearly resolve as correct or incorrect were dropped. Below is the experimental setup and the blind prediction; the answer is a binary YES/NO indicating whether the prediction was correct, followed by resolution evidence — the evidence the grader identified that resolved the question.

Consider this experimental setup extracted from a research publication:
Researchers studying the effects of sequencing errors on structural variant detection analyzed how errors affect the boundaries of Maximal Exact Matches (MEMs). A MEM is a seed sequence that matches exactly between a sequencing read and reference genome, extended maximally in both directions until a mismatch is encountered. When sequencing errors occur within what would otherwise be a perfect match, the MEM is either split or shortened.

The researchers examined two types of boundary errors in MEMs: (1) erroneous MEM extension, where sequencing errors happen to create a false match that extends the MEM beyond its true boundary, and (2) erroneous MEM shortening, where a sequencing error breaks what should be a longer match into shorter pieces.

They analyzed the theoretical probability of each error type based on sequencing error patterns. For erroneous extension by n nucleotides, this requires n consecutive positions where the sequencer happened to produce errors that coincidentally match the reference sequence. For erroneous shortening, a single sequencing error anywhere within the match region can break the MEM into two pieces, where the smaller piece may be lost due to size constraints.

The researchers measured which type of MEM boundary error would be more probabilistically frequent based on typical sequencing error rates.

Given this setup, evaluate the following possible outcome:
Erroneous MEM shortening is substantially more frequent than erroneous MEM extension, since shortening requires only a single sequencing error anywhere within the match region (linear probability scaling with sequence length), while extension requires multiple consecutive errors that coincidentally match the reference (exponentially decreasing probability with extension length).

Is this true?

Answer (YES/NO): YES